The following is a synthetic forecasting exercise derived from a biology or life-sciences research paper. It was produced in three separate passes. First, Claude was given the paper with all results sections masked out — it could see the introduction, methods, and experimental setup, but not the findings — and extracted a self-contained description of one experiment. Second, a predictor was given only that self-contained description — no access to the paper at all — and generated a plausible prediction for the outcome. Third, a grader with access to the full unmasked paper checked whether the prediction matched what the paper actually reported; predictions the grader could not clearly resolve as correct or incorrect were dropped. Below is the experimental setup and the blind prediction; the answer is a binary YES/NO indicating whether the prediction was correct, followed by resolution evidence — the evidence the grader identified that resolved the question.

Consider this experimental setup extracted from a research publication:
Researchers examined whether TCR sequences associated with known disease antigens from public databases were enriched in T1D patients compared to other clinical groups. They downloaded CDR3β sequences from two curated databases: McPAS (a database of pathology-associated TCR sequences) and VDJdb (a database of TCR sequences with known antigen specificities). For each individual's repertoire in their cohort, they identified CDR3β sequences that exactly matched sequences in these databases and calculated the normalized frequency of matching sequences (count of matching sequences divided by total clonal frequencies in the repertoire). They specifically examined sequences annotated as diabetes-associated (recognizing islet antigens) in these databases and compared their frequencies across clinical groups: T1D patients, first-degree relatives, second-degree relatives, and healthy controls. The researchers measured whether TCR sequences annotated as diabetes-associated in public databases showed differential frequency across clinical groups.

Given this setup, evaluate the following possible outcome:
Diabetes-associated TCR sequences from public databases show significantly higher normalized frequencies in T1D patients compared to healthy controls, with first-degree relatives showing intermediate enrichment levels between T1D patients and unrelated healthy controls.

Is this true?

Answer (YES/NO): NO